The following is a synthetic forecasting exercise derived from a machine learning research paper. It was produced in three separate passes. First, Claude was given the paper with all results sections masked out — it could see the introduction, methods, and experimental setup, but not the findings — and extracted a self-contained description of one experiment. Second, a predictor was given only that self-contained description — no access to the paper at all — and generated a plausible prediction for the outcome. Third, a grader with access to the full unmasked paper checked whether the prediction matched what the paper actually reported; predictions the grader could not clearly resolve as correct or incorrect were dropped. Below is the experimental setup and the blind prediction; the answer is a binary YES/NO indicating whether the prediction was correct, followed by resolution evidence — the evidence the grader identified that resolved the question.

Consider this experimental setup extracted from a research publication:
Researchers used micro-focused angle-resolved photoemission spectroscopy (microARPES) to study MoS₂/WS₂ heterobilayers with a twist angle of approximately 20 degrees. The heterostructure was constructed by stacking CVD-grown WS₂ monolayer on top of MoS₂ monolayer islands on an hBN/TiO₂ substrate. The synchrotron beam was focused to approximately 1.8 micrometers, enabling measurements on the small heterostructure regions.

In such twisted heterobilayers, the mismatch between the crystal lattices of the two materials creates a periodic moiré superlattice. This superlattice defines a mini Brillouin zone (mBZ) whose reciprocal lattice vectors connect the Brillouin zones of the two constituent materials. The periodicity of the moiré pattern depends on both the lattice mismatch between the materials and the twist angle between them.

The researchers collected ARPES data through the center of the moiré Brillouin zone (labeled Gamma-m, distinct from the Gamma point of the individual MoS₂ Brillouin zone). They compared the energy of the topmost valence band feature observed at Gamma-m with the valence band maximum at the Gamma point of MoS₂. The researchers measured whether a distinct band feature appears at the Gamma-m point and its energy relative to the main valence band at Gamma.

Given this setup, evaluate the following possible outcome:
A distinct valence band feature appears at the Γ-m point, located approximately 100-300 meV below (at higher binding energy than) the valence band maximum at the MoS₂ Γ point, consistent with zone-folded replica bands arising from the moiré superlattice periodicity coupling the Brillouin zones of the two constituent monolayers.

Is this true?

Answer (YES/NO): NO